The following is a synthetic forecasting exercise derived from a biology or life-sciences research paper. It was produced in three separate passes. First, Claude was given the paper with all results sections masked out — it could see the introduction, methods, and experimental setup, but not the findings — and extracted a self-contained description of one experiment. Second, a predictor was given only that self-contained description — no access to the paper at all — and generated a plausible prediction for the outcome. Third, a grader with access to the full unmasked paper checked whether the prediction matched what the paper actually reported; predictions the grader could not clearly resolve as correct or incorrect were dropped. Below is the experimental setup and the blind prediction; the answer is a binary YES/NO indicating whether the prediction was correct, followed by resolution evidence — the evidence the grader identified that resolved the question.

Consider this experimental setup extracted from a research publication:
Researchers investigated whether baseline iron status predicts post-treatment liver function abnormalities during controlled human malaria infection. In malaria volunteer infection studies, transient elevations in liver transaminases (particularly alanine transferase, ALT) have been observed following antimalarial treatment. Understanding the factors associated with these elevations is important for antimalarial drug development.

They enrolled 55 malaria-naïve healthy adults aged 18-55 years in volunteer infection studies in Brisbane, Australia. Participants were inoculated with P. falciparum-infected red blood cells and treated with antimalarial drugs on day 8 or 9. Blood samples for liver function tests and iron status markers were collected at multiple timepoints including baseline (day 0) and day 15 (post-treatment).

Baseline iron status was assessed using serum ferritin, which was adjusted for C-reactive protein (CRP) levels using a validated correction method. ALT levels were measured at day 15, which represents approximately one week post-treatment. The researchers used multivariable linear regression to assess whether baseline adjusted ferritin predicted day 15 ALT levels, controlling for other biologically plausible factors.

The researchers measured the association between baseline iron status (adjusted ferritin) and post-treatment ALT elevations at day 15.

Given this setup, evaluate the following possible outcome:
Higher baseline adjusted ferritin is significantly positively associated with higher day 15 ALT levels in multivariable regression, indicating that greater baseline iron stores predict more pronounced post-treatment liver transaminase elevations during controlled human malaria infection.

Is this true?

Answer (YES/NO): YES